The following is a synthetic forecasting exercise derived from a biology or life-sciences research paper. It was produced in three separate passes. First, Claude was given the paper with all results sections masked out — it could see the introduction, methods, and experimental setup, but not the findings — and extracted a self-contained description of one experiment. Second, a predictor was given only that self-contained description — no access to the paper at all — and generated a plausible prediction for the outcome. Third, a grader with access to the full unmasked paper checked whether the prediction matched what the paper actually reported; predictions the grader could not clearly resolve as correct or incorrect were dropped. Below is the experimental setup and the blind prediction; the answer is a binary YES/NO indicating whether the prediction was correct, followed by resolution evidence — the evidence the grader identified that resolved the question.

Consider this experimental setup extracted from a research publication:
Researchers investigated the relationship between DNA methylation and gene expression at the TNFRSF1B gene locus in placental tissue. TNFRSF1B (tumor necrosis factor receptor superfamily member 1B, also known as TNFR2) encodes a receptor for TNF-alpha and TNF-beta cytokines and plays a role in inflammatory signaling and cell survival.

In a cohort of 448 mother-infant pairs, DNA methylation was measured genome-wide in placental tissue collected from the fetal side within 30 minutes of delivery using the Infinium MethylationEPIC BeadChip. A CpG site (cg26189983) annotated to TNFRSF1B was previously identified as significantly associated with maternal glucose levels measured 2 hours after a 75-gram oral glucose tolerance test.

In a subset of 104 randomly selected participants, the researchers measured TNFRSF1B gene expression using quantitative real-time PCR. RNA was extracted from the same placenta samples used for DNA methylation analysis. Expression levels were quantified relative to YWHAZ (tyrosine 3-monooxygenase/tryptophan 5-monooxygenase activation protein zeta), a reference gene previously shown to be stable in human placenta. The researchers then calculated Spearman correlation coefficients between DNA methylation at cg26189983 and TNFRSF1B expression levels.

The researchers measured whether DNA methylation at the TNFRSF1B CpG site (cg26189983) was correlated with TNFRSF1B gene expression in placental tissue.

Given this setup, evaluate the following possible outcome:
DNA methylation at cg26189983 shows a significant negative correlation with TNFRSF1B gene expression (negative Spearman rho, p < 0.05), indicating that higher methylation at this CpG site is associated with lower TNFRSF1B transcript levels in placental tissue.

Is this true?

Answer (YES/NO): YES